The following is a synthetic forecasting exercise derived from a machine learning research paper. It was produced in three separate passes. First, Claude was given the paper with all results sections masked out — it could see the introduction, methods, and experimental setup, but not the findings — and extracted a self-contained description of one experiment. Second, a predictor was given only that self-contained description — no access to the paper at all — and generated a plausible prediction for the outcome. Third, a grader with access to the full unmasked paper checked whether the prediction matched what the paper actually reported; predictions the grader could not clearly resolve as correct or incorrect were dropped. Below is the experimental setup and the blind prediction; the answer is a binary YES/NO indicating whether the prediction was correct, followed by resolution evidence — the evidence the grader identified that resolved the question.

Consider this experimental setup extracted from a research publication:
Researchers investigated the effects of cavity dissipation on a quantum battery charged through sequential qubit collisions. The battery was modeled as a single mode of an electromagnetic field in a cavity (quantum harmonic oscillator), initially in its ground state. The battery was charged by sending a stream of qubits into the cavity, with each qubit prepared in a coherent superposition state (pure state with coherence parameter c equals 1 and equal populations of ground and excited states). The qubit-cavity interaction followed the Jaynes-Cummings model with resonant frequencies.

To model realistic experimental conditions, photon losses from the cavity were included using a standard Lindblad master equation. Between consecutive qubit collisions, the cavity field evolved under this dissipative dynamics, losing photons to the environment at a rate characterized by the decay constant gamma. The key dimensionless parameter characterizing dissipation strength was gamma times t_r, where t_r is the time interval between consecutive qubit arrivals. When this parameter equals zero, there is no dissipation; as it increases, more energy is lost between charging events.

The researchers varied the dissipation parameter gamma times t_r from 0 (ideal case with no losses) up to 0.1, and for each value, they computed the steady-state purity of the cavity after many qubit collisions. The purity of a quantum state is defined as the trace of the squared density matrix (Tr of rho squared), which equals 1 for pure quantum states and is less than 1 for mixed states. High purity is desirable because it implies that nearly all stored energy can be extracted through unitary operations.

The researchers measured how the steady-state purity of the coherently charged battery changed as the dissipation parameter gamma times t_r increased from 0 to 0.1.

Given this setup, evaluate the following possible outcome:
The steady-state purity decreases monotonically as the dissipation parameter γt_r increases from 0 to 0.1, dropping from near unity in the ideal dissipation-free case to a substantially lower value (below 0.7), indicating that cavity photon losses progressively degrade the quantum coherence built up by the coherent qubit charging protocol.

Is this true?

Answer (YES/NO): NO